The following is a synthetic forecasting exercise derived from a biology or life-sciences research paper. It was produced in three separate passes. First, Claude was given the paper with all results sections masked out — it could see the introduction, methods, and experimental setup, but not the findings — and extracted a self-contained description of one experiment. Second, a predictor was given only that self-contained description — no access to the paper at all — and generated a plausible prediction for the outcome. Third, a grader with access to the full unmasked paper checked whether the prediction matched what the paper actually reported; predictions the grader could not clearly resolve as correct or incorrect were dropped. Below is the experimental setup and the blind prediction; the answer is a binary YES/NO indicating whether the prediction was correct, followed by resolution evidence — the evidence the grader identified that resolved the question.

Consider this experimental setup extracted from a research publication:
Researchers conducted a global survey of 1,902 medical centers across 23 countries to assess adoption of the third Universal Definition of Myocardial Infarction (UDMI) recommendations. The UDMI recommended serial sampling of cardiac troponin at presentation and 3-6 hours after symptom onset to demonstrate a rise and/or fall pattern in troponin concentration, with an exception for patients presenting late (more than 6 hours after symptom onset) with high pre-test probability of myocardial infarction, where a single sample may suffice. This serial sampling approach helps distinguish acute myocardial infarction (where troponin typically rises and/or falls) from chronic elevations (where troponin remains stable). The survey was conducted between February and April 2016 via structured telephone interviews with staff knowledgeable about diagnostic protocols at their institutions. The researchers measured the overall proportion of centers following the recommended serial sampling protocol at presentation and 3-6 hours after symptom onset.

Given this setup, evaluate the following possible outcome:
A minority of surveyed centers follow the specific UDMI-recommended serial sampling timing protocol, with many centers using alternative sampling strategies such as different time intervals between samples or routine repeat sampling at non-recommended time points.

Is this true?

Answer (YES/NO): NO